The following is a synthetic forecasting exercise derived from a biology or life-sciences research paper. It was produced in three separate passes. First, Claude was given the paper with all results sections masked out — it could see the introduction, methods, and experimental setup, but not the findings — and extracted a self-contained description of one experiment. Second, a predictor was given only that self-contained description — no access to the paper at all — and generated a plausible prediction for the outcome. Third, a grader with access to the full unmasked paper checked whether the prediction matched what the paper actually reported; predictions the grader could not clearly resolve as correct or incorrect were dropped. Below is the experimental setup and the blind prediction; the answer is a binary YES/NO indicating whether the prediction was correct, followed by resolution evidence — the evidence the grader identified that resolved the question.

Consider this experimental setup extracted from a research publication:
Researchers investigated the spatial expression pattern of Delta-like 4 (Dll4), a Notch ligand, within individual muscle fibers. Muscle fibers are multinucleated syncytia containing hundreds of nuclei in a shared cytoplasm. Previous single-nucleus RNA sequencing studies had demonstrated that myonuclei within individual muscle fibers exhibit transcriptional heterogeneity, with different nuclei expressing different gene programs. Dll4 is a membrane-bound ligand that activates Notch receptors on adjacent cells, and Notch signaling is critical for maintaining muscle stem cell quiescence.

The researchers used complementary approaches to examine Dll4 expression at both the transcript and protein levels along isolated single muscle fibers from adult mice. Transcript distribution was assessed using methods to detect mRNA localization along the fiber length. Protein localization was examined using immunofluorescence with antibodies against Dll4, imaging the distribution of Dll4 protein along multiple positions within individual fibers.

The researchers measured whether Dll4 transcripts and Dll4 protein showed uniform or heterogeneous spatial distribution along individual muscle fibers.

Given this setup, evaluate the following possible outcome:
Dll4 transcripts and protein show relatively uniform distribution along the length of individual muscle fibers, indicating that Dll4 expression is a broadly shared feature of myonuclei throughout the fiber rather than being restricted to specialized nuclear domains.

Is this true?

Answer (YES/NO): NO